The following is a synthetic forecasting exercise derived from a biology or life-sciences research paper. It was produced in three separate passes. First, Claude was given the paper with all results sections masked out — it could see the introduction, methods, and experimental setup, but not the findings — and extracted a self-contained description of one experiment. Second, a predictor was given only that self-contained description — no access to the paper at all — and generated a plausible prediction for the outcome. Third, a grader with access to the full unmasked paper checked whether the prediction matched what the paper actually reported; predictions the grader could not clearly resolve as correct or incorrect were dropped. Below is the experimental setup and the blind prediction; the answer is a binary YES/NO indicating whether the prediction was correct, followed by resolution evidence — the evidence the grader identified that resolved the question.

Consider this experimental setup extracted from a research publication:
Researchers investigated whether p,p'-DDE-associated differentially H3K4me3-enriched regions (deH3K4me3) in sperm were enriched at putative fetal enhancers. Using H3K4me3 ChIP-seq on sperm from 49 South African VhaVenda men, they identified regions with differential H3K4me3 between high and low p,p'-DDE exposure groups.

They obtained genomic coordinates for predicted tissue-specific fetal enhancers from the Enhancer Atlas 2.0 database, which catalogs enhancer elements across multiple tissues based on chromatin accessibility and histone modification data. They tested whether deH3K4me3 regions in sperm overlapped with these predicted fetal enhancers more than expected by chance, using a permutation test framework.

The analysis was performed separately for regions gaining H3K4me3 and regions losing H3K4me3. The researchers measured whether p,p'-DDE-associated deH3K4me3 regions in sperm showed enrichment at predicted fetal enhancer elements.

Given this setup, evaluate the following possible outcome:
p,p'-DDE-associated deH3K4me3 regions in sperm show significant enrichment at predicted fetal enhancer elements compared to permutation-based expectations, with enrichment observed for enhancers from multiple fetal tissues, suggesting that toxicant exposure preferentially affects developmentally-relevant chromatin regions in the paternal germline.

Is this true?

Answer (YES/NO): NO